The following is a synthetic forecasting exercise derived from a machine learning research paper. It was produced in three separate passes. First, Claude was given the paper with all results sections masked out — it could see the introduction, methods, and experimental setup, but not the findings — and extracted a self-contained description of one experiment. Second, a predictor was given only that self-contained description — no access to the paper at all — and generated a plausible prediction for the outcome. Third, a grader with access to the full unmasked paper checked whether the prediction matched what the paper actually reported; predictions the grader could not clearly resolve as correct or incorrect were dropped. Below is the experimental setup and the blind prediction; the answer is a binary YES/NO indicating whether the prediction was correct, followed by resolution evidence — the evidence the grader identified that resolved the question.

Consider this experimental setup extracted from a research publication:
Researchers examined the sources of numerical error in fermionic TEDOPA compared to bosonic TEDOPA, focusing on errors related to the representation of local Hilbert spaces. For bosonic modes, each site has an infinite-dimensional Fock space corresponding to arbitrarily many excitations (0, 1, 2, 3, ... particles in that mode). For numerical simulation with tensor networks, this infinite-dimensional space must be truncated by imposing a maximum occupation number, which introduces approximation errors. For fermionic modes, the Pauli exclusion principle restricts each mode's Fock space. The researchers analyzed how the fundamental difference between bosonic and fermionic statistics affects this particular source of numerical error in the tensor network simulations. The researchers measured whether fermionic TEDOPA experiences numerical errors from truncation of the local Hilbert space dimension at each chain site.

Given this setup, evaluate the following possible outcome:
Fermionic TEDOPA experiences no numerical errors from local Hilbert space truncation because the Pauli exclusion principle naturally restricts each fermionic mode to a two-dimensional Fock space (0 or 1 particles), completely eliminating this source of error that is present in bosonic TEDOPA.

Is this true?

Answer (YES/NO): YES